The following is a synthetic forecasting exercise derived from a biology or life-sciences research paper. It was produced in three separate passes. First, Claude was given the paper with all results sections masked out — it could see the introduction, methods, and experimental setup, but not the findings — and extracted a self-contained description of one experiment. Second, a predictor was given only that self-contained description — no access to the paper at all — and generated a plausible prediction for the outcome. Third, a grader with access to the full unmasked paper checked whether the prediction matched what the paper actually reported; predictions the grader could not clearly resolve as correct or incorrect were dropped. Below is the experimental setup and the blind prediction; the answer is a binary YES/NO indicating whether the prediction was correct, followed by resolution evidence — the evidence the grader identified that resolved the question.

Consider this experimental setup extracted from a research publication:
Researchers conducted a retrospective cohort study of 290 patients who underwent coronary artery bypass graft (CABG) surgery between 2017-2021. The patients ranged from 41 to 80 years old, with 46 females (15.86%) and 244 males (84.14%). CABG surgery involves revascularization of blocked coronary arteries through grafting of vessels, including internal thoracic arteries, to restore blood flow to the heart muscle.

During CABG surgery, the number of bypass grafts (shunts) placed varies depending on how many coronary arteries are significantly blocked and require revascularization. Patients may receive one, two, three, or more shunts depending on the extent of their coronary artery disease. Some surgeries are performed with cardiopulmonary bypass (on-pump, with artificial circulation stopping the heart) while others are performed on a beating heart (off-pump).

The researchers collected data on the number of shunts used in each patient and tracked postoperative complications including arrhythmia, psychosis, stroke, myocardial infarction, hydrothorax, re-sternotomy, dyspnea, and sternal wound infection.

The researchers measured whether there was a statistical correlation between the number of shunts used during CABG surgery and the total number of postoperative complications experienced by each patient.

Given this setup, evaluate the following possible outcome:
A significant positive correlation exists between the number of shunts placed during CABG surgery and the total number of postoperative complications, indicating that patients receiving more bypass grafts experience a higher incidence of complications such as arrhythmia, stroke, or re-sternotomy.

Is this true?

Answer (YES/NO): NO